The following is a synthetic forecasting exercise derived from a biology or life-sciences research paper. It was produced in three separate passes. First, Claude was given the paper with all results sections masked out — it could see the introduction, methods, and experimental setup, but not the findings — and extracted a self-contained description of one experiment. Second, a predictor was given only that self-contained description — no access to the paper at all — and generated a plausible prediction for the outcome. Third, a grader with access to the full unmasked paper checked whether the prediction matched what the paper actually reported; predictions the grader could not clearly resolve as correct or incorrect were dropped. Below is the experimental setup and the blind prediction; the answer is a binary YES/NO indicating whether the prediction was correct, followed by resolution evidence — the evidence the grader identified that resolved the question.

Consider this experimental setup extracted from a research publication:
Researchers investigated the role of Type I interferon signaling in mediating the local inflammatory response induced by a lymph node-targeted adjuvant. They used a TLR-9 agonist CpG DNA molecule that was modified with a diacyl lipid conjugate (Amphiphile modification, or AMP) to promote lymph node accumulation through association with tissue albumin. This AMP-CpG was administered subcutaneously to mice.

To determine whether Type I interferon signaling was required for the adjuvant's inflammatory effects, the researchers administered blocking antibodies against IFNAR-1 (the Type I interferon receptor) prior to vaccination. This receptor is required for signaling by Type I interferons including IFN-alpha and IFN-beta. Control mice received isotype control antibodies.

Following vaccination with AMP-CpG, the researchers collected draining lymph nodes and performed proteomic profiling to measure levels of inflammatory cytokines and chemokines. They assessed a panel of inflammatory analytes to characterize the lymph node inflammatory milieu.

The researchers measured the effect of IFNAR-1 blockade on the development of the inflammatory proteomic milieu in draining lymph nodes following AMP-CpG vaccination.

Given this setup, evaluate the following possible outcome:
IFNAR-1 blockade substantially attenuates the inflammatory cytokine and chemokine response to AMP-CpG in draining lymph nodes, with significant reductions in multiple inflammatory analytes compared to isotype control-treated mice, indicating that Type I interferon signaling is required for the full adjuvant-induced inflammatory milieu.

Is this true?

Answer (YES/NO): YES